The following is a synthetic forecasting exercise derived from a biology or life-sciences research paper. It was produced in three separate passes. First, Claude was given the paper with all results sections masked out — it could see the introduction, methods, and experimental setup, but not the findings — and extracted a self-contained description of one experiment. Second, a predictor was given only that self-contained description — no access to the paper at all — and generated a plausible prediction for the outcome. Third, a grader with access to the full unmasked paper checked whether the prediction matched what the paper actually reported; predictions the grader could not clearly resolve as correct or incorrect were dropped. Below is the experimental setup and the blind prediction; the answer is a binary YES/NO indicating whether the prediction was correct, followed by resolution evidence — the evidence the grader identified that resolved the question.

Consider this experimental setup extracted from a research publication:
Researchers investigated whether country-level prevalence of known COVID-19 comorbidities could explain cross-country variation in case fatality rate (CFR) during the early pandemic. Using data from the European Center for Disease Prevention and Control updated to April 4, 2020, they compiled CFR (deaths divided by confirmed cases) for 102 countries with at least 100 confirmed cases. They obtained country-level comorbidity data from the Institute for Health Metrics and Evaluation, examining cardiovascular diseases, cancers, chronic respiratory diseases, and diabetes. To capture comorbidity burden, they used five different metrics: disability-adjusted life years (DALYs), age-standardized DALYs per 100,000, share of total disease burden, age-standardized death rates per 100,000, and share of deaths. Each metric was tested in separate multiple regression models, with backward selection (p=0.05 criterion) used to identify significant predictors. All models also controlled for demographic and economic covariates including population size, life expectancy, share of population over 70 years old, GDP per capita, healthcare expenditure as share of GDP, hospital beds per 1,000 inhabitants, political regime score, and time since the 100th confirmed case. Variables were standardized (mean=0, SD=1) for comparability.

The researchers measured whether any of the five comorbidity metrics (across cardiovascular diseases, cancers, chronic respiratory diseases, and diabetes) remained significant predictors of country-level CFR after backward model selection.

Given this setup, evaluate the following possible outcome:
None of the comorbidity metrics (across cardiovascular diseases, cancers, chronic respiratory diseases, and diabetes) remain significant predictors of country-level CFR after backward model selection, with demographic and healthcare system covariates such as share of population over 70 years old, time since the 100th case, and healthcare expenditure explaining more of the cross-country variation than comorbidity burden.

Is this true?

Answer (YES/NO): NO